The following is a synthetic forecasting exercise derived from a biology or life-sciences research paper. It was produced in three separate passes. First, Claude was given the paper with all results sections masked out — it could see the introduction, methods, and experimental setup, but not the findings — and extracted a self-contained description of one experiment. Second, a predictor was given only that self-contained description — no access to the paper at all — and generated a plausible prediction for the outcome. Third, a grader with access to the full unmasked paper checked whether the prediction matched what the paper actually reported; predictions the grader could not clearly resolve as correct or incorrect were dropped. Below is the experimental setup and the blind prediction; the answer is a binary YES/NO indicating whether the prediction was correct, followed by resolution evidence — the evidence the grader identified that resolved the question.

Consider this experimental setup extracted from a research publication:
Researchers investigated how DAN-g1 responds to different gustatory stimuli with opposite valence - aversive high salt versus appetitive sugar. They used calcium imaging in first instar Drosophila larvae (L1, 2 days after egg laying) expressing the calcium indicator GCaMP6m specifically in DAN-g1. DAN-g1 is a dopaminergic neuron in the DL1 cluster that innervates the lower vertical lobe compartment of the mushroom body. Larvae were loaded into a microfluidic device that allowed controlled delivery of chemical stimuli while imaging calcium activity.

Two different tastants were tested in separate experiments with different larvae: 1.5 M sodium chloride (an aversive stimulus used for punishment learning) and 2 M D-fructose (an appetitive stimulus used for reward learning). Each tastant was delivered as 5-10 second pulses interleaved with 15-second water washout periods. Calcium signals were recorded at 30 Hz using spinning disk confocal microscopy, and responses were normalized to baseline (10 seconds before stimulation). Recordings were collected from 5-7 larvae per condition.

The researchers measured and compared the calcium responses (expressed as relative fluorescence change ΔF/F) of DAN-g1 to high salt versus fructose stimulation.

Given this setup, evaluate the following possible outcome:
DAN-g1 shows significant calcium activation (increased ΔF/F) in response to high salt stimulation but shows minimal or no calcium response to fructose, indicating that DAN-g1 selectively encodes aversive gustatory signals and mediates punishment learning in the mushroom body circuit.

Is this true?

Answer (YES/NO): YES